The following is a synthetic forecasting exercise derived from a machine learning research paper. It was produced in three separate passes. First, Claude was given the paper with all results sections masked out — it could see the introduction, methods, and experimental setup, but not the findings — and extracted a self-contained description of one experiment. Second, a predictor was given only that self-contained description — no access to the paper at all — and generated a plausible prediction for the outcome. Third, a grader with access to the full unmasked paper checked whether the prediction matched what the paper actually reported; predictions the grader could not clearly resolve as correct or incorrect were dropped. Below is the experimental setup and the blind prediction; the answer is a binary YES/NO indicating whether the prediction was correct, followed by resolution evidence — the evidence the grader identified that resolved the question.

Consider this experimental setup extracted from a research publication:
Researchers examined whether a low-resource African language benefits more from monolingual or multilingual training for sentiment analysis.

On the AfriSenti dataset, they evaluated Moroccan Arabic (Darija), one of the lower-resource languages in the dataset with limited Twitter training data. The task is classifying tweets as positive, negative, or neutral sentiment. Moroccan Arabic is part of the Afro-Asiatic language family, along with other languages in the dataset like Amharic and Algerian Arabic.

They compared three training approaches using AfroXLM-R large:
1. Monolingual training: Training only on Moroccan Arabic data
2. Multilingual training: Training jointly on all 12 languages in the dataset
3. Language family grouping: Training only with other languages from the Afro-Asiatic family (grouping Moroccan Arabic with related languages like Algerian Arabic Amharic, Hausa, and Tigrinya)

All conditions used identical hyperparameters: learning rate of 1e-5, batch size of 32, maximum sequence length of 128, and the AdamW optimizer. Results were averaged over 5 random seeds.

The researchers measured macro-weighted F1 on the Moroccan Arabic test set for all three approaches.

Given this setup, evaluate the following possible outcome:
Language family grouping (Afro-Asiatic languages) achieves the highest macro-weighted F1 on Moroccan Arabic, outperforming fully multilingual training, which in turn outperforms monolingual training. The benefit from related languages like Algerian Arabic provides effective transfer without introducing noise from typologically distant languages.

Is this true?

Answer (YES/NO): NO